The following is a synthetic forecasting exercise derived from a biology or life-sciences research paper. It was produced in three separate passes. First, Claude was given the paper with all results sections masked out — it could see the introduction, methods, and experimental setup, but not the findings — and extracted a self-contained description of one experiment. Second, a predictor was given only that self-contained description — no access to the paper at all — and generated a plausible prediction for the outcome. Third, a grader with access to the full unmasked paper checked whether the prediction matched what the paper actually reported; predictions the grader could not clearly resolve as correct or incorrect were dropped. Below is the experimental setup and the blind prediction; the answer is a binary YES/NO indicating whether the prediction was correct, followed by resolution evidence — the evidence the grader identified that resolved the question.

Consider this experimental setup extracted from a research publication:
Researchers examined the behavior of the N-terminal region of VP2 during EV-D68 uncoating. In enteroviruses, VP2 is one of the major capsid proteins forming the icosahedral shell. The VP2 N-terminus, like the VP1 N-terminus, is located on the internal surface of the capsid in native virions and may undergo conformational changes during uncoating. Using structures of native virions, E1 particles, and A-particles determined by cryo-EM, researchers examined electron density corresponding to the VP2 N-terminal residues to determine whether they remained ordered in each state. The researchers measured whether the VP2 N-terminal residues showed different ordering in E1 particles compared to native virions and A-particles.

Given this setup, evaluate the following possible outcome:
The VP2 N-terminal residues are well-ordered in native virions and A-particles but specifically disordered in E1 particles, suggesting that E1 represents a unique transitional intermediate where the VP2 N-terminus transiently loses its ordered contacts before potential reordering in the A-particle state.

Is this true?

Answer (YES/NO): NO